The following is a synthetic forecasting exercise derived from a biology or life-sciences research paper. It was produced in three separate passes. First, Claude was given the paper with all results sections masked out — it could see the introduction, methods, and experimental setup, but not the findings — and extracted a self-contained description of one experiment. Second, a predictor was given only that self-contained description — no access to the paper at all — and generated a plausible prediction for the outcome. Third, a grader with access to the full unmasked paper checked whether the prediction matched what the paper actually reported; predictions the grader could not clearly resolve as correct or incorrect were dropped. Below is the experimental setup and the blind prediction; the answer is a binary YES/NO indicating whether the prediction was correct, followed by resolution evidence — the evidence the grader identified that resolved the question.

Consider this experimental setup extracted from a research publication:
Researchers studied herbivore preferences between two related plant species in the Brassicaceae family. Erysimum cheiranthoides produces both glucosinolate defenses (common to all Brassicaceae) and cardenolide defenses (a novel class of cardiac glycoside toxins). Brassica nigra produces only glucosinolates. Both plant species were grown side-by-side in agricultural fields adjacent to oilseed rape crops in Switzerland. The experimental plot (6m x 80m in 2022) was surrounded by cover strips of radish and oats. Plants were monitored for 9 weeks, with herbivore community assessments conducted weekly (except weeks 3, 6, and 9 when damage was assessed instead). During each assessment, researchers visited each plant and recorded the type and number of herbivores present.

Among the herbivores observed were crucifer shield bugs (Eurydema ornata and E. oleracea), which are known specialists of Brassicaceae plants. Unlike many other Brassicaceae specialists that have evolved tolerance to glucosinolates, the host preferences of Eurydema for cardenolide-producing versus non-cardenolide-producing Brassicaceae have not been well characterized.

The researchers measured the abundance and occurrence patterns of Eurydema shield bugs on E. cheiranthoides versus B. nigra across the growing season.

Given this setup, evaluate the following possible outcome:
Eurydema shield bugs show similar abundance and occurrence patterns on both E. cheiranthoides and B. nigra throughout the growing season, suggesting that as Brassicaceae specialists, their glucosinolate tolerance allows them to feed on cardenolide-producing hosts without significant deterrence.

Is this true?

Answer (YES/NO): NO